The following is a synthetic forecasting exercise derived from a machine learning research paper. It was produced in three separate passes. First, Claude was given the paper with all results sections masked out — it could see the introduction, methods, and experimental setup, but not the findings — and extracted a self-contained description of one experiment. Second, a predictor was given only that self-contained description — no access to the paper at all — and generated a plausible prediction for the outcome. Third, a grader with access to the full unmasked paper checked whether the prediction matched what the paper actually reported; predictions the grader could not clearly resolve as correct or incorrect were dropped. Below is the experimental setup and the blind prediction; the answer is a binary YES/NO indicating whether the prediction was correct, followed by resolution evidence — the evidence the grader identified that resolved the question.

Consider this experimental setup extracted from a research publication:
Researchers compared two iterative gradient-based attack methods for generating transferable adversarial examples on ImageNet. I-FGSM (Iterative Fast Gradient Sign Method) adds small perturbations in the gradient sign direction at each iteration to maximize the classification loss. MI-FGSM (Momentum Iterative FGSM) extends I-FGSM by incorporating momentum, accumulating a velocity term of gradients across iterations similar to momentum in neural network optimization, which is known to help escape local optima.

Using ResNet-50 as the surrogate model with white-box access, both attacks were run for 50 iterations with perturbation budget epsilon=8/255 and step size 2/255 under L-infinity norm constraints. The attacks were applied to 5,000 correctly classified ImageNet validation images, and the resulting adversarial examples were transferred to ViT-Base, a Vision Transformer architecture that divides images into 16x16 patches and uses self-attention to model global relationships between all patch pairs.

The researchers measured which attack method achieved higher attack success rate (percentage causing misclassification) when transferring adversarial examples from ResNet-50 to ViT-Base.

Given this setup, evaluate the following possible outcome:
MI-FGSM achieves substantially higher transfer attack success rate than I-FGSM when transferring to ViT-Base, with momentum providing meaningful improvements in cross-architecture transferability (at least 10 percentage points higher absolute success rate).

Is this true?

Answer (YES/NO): NO